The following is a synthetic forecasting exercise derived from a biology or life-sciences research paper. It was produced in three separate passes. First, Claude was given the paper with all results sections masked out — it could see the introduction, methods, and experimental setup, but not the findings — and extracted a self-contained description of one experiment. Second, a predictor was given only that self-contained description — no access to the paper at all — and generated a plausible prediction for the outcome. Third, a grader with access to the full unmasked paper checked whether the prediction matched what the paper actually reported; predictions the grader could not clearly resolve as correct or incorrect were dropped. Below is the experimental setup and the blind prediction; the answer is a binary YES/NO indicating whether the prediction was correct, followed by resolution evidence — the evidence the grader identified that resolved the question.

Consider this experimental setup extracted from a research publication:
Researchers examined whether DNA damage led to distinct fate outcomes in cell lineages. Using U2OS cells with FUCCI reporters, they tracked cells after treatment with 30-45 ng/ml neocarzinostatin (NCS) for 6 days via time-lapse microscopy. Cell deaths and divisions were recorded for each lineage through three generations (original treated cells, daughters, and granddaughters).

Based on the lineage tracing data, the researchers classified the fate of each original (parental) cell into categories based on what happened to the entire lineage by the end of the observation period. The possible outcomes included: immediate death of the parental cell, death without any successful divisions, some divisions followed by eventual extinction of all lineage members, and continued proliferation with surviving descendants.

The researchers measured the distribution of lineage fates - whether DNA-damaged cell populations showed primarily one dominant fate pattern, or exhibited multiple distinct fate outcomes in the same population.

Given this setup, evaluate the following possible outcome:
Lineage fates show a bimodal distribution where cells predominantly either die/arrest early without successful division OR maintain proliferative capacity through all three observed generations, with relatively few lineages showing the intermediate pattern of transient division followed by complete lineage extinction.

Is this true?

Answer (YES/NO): NO